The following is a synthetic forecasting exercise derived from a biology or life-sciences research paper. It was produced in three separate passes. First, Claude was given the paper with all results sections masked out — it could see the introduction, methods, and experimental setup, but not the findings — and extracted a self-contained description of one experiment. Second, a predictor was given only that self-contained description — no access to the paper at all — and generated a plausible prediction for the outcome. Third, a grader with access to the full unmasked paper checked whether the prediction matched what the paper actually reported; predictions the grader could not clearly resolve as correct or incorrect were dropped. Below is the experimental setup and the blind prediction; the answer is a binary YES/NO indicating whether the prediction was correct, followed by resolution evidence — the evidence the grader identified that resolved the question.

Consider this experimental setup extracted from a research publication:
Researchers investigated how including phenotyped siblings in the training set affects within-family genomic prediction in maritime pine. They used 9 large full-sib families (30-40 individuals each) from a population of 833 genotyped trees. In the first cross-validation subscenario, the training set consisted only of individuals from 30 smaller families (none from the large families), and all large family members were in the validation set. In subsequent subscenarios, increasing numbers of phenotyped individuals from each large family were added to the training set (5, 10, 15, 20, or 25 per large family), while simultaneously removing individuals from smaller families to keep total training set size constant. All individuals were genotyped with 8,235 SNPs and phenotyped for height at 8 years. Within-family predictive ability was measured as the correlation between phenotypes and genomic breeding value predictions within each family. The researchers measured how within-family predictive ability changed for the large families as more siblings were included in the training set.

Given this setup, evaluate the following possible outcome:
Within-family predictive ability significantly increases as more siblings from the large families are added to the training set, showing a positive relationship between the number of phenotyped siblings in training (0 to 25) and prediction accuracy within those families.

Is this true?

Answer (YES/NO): NO